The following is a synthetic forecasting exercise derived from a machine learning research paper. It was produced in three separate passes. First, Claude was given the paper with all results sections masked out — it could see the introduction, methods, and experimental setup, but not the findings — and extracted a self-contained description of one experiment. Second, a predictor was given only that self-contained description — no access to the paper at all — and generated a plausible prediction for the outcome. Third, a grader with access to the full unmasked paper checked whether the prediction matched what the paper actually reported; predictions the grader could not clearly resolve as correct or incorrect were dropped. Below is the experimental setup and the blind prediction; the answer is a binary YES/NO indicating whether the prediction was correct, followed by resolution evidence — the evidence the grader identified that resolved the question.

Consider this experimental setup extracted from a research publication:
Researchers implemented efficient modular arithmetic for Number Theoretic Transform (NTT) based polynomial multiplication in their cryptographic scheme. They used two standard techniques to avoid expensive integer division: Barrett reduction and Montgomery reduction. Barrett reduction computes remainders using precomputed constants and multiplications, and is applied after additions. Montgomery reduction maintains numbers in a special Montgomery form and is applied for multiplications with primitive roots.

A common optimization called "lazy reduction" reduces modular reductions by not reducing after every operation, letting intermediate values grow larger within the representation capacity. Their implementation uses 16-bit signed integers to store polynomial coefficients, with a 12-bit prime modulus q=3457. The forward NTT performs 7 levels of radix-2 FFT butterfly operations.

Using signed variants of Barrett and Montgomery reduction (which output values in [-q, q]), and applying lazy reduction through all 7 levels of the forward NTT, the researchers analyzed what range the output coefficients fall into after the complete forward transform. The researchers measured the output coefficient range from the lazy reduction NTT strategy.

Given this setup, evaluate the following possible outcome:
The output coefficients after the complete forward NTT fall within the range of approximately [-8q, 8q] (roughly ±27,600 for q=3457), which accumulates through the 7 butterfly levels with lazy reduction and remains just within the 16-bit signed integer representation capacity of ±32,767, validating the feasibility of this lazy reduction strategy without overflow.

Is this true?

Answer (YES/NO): YES